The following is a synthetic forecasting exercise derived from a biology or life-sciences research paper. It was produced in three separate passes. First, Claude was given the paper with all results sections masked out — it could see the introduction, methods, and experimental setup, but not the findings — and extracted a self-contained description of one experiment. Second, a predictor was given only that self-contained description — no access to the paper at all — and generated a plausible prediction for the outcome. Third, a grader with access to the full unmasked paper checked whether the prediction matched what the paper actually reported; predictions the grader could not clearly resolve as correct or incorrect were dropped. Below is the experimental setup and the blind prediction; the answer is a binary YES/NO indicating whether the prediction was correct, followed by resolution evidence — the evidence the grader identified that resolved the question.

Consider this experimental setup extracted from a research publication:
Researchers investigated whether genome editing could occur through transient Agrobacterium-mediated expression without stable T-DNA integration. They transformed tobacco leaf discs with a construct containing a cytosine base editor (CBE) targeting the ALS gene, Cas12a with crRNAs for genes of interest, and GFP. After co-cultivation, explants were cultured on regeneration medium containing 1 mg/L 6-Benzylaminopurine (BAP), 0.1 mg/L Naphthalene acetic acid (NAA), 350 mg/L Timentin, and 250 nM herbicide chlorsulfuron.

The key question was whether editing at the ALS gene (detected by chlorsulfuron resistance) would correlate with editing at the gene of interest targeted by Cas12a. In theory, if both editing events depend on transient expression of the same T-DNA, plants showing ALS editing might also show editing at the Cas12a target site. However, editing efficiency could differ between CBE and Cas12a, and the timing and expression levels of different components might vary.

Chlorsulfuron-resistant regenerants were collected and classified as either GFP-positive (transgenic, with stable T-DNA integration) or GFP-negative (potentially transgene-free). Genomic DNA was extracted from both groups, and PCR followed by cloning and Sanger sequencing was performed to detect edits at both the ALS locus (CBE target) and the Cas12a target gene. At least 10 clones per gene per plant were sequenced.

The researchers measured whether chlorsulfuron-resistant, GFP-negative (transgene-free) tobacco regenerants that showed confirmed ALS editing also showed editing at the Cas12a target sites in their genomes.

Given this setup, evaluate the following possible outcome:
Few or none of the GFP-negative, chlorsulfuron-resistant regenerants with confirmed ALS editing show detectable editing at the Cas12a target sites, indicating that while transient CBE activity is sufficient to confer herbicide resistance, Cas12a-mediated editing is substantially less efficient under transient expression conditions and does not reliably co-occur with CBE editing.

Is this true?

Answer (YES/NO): NO